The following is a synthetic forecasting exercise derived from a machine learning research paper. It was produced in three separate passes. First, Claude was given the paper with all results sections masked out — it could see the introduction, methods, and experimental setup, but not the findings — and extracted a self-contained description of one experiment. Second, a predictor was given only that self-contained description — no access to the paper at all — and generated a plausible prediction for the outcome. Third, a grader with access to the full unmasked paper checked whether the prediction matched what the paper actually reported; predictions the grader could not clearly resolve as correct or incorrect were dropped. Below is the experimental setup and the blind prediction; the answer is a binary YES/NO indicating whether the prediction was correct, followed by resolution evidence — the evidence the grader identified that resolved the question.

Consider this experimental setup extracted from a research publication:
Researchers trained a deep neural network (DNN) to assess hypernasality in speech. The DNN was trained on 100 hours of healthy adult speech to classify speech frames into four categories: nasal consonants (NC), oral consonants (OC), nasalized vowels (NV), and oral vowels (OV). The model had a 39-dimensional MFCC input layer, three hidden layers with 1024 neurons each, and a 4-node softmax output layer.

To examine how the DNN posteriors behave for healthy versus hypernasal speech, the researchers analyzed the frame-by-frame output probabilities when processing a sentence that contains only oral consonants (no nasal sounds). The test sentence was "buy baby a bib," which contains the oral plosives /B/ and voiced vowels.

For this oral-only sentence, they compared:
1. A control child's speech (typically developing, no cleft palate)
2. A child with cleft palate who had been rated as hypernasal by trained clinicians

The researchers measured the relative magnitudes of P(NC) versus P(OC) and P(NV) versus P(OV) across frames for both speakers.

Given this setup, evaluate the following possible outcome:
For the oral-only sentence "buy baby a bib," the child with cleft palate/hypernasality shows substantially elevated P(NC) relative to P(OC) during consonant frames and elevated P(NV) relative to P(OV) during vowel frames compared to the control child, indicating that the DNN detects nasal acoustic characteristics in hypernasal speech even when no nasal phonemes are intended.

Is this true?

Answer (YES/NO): YES